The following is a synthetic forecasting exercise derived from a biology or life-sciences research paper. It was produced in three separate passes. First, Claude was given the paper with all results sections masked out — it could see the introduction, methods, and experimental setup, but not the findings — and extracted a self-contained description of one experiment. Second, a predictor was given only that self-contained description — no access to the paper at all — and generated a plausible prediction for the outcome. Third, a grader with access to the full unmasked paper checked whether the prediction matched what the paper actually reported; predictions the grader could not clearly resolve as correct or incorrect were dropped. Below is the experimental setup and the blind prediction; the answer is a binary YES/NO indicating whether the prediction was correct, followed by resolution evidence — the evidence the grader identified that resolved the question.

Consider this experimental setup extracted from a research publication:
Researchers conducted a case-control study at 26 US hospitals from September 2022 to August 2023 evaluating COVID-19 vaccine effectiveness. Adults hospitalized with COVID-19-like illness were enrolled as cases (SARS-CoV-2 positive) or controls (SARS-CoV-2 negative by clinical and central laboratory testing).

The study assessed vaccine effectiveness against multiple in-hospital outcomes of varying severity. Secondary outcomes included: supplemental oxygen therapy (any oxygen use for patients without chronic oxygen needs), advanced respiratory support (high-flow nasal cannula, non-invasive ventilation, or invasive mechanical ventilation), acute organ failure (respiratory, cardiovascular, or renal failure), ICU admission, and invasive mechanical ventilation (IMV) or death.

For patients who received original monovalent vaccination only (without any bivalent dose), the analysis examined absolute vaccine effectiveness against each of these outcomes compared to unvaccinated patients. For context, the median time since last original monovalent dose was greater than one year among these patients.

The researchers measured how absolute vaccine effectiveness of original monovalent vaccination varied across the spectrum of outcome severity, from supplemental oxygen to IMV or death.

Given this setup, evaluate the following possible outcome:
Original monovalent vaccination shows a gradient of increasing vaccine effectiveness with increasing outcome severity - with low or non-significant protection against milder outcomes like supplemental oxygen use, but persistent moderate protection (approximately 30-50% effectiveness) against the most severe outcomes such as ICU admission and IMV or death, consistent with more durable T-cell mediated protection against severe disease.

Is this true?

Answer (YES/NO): YES